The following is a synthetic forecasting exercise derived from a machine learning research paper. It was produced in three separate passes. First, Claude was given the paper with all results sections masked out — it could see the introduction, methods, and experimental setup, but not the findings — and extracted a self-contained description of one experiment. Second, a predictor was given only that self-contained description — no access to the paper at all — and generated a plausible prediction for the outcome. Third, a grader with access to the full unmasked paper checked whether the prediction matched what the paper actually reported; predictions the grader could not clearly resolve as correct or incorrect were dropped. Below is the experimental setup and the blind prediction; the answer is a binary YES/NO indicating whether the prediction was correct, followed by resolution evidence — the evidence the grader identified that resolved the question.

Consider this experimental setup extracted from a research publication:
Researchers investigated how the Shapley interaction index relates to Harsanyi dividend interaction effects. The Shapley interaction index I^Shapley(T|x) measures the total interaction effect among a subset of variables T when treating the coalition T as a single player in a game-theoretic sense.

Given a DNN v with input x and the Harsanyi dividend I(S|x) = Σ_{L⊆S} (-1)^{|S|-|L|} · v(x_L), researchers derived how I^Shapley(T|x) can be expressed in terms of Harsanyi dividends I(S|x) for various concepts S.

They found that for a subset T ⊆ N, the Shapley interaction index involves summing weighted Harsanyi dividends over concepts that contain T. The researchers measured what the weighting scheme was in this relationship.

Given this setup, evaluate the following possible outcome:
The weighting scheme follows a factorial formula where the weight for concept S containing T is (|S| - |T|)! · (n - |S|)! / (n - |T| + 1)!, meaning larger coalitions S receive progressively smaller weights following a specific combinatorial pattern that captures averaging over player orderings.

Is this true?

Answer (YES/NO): NO